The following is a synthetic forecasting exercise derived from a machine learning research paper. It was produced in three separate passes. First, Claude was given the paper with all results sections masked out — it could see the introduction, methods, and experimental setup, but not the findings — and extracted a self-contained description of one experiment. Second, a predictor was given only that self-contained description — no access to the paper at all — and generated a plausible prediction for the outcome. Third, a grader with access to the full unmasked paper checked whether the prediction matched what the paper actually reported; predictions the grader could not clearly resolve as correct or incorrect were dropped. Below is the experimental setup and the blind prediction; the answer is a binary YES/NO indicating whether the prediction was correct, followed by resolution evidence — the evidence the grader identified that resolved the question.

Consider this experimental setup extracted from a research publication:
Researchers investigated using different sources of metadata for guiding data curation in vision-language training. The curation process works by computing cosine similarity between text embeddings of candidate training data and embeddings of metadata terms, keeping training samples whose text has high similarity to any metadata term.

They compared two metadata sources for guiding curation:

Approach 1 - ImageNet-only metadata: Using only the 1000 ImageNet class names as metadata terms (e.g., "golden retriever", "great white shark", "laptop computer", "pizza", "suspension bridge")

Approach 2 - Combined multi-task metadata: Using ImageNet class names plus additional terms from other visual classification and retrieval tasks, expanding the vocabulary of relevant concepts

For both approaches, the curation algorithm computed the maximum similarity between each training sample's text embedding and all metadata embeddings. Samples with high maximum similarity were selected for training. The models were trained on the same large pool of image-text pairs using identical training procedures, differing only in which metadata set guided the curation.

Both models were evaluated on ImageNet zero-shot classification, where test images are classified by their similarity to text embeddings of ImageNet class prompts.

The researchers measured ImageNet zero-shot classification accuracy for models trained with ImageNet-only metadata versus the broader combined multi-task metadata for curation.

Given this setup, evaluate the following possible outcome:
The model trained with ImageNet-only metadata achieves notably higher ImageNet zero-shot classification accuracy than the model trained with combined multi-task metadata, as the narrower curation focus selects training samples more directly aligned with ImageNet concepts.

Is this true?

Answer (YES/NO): YES